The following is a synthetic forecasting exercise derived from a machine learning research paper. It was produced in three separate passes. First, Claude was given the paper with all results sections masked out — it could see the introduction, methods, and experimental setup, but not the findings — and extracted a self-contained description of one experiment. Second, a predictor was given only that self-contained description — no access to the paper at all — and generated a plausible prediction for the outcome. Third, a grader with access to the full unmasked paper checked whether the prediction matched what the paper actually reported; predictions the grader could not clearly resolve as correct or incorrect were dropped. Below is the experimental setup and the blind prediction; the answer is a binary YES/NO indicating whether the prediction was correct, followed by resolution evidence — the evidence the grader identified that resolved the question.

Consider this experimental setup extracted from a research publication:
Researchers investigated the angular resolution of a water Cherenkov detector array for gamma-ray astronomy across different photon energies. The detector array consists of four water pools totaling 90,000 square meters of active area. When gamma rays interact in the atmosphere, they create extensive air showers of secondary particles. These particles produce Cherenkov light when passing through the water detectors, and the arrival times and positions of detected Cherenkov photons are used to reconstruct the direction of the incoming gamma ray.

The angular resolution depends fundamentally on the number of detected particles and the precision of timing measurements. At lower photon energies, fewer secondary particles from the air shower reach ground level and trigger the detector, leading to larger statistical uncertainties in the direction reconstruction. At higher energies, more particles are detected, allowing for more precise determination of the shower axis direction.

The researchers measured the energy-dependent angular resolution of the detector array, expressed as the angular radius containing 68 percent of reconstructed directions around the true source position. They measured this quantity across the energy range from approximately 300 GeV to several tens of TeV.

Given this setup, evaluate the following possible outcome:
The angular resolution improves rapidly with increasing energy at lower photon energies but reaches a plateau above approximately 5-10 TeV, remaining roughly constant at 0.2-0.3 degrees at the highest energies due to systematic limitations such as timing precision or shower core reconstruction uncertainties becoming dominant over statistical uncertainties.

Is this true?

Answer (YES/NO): NO